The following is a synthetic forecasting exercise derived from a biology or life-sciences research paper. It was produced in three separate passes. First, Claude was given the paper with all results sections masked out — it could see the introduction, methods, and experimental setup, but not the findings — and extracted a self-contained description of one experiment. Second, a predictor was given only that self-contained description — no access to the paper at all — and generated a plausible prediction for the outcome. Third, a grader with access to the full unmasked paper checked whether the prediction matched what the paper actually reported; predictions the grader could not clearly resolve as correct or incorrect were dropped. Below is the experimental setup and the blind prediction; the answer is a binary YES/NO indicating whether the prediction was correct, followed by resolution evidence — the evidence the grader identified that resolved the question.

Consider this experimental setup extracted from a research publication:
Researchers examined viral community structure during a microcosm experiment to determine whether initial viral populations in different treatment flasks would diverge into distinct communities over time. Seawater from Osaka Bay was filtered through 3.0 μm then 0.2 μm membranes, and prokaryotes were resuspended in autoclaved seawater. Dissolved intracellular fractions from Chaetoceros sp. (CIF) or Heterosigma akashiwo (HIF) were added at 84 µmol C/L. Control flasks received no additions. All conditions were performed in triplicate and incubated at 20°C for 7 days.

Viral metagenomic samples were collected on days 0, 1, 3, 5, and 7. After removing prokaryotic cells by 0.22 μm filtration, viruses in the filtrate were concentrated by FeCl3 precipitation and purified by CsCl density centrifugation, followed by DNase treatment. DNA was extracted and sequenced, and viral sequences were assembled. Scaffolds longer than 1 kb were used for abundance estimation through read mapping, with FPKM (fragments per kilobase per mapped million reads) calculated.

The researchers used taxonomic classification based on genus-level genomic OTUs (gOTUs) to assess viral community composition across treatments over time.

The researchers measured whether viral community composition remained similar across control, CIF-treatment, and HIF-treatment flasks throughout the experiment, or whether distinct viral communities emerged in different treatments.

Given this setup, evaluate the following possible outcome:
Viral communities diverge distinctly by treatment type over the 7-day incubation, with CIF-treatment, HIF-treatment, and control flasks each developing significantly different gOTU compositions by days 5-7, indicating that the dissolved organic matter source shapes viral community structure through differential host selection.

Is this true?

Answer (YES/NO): YES